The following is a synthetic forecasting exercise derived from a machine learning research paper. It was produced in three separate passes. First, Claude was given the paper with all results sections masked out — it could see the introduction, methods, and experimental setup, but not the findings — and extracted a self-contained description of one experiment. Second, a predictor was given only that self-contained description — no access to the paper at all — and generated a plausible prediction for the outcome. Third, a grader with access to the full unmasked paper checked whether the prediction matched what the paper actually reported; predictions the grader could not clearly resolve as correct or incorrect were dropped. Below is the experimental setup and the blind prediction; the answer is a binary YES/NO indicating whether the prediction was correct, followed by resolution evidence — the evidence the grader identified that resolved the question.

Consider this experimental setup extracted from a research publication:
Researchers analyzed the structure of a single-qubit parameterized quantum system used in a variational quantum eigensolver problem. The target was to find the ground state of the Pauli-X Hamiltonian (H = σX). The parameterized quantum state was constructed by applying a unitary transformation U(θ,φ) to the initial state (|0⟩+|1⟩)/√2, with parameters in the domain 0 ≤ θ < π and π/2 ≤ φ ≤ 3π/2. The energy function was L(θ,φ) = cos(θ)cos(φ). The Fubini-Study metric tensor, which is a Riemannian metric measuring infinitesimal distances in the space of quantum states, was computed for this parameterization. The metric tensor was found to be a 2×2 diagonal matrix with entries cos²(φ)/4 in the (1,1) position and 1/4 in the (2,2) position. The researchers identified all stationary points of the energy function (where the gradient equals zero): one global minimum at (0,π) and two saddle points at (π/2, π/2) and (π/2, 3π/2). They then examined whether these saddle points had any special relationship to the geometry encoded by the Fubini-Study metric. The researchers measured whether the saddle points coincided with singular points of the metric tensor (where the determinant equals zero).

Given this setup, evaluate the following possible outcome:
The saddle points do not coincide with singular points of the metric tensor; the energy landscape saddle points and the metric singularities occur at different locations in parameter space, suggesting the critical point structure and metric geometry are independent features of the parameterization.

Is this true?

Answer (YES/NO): NO